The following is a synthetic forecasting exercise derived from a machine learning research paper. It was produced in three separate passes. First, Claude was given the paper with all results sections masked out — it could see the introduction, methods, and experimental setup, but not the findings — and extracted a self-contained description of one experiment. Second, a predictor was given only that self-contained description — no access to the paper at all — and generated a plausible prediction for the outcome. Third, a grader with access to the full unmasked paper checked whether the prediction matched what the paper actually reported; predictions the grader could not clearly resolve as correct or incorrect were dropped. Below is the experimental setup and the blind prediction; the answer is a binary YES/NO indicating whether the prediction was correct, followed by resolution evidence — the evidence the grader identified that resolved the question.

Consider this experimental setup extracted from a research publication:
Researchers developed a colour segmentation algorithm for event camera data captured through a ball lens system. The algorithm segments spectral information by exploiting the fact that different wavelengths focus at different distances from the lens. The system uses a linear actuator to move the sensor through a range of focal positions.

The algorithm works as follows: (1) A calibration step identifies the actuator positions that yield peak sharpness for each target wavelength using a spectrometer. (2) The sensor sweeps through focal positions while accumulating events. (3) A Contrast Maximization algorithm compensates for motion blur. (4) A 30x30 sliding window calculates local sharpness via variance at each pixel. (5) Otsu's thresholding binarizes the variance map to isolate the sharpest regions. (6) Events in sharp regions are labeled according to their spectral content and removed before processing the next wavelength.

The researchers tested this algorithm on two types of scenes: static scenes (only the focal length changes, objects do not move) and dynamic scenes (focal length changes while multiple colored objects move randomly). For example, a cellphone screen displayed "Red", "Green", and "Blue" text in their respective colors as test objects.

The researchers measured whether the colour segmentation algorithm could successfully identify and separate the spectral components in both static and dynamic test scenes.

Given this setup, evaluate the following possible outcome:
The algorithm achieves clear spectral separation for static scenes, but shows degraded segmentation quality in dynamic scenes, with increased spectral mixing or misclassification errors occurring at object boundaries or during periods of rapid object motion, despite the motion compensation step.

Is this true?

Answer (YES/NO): NO